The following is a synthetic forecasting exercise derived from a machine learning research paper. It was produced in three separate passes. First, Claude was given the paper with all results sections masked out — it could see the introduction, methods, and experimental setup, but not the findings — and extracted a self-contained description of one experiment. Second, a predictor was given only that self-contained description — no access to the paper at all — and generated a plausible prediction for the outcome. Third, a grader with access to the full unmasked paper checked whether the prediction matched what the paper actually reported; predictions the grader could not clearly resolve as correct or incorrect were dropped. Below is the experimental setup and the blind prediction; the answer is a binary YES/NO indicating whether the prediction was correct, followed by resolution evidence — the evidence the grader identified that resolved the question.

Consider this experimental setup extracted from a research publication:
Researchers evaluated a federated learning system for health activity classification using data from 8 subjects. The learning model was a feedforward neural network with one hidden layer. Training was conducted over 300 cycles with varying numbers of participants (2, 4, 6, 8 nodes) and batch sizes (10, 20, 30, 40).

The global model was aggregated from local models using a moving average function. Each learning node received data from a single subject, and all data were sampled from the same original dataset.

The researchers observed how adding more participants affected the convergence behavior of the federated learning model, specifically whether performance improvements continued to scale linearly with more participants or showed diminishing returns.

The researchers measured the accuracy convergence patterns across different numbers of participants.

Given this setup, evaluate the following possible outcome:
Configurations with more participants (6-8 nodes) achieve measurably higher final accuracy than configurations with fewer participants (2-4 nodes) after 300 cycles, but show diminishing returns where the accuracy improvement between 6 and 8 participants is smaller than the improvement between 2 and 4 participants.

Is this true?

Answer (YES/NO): NO